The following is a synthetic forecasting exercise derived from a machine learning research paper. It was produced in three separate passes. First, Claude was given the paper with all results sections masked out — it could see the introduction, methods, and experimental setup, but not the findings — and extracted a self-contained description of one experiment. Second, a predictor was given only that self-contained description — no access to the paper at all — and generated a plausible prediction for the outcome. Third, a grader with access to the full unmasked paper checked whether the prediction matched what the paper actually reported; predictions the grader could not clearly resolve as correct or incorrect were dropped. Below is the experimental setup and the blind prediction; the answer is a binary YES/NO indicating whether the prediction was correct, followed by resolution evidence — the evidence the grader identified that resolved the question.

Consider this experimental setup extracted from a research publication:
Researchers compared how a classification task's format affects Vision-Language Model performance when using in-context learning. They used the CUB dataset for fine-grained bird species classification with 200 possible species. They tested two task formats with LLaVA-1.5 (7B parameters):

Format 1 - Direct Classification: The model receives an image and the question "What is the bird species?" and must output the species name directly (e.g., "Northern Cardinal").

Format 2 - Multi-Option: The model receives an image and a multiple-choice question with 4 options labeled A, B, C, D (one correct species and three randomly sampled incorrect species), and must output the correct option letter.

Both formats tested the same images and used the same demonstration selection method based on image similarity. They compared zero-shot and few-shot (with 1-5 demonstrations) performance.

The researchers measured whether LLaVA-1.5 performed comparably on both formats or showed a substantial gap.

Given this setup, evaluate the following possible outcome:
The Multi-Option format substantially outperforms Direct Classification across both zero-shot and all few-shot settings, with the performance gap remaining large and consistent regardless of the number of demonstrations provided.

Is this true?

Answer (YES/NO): NO